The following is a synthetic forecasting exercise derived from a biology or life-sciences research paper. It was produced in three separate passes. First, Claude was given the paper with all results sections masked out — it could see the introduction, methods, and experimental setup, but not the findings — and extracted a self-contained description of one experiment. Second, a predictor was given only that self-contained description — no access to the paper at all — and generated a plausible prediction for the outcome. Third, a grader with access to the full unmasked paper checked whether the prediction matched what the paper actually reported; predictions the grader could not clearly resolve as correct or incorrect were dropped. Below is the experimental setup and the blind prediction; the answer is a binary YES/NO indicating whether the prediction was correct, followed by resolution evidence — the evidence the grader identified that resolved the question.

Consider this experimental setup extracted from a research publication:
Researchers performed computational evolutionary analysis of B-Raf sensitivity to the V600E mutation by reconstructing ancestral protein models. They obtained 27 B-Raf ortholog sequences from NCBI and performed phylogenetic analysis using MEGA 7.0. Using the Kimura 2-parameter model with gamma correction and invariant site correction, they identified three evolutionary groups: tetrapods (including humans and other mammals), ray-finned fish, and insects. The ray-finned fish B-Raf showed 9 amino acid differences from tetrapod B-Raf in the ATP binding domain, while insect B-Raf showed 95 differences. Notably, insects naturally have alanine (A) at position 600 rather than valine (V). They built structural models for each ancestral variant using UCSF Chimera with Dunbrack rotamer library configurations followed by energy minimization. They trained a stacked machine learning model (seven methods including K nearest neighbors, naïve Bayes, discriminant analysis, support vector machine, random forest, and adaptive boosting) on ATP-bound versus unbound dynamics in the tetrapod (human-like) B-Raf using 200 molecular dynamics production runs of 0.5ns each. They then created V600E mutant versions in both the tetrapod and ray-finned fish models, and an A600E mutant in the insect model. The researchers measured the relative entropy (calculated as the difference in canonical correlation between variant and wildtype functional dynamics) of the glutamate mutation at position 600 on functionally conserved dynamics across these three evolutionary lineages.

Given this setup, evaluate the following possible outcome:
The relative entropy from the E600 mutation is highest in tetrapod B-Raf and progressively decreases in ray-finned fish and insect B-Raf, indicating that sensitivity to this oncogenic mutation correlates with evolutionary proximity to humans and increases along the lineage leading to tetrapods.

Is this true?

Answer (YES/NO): NO